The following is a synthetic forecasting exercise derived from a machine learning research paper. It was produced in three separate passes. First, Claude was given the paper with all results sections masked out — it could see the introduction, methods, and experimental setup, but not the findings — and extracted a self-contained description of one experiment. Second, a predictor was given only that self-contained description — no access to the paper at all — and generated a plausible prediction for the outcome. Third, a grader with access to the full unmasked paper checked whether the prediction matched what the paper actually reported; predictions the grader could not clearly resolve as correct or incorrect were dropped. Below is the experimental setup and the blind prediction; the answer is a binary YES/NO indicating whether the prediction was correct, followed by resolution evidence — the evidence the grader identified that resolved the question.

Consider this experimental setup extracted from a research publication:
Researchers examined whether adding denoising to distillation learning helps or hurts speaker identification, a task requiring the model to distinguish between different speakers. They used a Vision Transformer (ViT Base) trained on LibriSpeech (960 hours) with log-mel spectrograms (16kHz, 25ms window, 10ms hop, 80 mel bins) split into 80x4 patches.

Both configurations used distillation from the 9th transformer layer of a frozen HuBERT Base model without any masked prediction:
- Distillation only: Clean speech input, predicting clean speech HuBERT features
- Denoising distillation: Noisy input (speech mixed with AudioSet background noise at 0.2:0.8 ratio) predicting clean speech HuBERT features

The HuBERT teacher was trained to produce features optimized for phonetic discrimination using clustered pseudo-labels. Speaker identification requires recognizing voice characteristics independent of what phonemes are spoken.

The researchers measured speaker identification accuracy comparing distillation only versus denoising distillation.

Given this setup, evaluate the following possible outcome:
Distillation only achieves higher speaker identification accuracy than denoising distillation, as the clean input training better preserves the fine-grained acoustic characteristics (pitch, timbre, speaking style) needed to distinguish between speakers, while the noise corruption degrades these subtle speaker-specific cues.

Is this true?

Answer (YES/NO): NO